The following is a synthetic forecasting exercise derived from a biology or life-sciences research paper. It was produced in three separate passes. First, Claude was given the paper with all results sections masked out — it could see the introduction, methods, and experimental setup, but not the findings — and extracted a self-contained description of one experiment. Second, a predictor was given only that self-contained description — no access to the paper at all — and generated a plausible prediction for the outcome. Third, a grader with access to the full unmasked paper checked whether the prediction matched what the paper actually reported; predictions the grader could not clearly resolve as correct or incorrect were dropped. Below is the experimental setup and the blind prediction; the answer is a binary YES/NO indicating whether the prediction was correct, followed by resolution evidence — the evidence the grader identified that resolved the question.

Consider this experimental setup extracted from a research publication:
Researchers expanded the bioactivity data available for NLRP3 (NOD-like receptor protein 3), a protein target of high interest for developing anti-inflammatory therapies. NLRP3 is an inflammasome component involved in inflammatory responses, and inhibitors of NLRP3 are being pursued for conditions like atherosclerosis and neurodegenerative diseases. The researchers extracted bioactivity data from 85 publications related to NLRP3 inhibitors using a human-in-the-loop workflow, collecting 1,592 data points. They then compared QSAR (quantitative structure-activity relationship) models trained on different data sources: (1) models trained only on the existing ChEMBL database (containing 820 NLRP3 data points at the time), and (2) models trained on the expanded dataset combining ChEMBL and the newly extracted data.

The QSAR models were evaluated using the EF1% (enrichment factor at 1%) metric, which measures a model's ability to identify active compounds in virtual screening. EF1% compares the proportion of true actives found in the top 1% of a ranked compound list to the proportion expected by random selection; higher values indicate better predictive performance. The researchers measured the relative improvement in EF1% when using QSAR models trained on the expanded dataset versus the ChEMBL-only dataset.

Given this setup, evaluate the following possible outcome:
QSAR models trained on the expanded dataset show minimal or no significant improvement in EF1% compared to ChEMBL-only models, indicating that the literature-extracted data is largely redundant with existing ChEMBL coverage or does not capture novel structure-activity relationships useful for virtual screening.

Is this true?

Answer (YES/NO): NO